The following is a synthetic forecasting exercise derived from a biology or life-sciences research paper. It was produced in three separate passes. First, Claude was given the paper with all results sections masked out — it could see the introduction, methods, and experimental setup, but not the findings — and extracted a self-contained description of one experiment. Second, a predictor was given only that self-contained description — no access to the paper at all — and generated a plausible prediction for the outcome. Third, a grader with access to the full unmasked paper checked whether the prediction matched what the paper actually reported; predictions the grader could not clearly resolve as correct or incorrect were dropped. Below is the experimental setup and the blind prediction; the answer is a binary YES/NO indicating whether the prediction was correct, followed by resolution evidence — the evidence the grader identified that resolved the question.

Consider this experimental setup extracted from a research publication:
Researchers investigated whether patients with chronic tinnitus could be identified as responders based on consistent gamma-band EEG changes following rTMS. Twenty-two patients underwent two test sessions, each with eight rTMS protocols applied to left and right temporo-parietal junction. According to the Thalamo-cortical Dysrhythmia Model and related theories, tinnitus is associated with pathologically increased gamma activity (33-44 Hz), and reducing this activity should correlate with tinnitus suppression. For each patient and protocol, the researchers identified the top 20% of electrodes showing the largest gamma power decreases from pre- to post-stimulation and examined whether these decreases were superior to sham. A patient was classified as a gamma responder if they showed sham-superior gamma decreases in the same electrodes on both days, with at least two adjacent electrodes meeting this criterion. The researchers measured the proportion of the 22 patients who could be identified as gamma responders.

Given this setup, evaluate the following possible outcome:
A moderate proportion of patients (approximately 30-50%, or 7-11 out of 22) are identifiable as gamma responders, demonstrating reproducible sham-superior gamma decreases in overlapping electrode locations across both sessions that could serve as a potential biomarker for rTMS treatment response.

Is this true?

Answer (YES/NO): NO